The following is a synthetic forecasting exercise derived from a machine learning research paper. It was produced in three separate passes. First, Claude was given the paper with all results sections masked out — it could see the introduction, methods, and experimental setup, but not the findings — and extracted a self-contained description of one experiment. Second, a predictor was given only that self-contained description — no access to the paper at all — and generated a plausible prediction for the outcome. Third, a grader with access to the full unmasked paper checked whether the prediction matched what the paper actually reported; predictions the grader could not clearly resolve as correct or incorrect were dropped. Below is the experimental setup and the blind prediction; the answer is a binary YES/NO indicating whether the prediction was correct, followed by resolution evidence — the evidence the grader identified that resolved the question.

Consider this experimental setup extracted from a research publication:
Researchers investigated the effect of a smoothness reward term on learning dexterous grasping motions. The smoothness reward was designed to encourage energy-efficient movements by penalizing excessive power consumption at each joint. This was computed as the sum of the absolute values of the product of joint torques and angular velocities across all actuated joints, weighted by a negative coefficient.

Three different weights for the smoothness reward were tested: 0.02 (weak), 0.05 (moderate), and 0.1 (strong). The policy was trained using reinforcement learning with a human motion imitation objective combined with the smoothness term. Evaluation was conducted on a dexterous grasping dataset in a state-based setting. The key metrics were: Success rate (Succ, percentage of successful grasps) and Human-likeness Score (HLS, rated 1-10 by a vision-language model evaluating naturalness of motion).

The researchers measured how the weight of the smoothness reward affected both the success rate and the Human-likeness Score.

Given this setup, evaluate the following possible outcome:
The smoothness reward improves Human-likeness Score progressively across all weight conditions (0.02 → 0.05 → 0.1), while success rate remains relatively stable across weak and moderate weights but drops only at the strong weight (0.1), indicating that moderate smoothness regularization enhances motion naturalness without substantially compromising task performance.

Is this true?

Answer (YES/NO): NO